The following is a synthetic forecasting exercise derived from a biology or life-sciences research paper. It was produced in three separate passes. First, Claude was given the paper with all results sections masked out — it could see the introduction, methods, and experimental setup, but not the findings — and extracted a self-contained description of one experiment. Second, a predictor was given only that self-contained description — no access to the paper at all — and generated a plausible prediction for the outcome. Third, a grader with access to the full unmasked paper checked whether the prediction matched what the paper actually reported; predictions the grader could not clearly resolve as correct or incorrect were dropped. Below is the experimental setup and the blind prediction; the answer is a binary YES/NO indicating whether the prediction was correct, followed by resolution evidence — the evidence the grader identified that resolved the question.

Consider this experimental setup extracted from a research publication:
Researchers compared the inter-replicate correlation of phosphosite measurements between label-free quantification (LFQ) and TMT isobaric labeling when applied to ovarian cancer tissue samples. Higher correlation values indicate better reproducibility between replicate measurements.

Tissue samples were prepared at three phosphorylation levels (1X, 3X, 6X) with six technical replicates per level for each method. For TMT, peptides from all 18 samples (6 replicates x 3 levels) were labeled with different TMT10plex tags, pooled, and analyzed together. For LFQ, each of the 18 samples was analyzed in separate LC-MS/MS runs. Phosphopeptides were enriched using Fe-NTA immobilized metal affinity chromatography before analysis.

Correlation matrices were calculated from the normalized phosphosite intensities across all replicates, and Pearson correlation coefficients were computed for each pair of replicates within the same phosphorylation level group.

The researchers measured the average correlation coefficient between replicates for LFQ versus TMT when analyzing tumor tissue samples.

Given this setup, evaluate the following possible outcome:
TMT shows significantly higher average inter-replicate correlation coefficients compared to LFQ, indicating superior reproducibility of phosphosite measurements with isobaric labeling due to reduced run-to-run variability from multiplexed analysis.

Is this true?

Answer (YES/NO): YES